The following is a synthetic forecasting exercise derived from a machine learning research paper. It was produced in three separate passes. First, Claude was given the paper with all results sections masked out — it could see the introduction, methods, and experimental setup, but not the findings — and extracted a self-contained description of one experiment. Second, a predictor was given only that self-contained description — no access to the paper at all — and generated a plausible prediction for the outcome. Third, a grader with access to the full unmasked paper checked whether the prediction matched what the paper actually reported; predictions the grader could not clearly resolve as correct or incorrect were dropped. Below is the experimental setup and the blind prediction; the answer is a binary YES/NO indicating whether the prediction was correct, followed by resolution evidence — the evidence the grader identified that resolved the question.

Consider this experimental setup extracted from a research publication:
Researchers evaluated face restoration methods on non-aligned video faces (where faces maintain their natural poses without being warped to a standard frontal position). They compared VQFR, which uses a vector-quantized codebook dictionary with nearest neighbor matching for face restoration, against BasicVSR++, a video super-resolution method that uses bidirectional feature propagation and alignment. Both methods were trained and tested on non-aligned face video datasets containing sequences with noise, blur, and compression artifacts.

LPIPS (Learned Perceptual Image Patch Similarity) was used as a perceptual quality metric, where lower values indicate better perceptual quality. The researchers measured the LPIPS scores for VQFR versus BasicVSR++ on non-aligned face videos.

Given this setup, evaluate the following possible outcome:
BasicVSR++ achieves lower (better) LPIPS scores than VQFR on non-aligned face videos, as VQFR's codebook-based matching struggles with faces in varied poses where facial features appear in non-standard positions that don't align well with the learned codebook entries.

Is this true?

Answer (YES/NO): NO